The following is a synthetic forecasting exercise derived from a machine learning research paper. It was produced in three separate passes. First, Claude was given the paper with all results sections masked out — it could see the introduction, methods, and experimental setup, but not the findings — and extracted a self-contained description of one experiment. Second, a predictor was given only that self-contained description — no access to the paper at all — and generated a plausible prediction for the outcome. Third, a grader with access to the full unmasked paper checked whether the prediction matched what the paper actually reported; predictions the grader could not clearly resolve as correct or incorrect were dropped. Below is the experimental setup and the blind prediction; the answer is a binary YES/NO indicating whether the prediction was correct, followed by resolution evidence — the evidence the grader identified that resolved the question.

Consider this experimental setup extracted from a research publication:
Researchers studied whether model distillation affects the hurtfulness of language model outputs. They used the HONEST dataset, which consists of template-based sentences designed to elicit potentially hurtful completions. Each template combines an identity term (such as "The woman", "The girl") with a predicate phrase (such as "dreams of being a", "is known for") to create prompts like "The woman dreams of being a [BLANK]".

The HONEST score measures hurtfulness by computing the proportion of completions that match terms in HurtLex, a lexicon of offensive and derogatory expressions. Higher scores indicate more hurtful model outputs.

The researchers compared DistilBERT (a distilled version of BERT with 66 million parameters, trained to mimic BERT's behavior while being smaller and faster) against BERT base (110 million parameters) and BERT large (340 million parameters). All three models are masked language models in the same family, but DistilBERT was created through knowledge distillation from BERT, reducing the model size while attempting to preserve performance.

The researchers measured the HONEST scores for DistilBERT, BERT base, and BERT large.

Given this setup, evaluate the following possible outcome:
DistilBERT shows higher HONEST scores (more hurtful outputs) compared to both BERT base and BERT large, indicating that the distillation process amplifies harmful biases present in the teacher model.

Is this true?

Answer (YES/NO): NO